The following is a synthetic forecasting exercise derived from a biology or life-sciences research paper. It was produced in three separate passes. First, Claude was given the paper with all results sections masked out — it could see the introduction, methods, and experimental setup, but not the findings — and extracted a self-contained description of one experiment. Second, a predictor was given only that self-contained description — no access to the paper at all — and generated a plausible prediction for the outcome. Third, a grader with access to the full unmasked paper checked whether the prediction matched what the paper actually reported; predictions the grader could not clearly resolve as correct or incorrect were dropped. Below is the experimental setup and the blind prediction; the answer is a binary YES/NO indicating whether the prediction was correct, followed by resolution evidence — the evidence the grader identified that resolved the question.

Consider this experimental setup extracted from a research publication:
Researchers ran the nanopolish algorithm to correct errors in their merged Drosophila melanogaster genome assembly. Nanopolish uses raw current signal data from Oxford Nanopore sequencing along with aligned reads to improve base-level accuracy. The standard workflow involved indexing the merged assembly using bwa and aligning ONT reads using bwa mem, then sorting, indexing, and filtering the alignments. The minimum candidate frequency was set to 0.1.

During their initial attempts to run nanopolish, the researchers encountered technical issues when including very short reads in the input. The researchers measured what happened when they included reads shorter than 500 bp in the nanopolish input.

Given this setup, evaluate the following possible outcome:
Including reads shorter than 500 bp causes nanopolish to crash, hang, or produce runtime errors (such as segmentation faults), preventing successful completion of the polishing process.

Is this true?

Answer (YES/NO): YES